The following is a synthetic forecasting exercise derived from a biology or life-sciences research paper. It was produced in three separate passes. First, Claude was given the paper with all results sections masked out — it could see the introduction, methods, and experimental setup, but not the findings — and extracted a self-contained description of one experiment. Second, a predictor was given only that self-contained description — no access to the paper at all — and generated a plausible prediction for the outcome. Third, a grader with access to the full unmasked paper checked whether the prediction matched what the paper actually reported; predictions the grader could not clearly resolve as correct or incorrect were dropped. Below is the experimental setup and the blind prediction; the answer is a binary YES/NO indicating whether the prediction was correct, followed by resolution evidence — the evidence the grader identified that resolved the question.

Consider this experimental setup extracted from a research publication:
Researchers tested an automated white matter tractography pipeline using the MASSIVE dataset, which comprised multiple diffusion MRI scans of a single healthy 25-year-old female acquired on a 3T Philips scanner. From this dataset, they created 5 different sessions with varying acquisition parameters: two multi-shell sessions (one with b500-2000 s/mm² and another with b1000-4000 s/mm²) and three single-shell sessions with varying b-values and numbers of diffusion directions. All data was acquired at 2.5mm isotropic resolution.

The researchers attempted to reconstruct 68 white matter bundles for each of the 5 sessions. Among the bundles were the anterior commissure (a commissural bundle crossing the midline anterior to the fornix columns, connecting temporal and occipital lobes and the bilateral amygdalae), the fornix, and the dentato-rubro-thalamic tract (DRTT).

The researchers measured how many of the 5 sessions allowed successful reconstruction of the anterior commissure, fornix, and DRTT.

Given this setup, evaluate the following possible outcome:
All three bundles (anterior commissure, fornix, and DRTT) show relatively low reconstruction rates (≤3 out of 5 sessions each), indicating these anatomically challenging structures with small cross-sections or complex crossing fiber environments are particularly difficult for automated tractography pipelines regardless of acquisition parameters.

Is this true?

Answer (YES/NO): YES